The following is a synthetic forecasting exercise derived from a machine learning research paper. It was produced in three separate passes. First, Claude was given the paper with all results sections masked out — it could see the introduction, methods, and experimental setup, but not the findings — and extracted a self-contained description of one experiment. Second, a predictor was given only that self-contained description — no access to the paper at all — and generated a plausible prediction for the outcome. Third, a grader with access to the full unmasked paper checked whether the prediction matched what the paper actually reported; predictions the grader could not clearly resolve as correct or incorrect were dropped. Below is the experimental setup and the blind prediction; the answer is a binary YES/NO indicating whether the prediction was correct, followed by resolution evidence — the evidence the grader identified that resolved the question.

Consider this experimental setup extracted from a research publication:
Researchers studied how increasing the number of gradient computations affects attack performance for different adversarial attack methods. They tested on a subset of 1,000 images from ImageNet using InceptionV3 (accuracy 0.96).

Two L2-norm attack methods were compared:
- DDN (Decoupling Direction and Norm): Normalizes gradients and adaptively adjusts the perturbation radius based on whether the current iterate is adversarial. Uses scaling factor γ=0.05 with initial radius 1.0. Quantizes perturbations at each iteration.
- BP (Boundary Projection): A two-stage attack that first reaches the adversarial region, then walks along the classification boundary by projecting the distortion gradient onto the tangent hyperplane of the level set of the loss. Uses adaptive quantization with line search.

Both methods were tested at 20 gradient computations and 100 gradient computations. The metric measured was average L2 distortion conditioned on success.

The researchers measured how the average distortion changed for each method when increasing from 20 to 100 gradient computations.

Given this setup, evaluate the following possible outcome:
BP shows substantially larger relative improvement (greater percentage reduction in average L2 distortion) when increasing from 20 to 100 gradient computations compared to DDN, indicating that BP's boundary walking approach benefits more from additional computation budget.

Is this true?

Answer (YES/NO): NO